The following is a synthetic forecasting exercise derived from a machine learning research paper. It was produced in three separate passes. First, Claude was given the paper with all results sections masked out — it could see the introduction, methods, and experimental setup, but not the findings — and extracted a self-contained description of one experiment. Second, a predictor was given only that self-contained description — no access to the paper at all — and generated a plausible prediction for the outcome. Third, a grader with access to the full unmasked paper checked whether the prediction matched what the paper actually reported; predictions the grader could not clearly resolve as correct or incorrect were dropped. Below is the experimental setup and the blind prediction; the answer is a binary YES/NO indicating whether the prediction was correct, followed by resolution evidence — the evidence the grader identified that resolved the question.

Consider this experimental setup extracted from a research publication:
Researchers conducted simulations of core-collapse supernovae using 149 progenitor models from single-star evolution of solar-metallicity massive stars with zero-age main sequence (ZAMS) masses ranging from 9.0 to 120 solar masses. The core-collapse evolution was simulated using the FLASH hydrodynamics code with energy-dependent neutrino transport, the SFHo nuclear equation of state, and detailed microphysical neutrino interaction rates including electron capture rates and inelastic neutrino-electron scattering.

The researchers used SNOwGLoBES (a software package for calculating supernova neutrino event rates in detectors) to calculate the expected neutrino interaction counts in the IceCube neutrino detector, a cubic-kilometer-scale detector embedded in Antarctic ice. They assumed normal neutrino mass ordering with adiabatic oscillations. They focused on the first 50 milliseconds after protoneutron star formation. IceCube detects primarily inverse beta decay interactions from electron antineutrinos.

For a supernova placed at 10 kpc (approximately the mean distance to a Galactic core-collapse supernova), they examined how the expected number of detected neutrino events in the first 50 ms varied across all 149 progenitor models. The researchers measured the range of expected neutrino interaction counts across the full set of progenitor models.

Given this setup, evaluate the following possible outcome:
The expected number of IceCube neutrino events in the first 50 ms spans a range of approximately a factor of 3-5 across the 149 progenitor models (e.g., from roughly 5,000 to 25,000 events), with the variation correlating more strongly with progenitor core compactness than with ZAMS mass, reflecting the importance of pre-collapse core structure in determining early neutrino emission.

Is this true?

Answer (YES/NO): NO